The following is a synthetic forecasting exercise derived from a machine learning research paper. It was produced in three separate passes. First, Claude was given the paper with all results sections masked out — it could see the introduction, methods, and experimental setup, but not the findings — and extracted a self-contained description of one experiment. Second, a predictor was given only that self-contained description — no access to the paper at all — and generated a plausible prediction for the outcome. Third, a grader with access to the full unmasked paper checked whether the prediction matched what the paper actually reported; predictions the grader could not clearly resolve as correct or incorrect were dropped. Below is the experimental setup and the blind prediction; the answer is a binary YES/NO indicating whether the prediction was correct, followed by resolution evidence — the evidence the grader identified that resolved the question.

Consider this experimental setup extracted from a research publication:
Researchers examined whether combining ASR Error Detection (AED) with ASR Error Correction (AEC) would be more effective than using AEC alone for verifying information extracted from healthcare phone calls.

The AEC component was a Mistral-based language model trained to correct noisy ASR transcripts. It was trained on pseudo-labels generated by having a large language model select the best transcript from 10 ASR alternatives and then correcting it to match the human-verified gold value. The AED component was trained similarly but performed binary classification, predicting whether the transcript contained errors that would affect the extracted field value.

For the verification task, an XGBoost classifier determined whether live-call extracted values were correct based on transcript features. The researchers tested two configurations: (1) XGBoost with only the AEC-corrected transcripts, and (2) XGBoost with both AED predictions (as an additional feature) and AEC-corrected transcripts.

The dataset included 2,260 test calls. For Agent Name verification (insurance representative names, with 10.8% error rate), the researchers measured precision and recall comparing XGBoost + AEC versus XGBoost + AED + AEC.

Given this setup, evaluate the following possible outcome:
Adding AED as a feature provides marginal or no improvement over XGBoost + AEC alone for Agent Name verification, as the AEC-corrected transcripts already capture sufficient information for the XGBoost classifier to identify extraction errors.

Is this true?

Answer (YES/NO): NO